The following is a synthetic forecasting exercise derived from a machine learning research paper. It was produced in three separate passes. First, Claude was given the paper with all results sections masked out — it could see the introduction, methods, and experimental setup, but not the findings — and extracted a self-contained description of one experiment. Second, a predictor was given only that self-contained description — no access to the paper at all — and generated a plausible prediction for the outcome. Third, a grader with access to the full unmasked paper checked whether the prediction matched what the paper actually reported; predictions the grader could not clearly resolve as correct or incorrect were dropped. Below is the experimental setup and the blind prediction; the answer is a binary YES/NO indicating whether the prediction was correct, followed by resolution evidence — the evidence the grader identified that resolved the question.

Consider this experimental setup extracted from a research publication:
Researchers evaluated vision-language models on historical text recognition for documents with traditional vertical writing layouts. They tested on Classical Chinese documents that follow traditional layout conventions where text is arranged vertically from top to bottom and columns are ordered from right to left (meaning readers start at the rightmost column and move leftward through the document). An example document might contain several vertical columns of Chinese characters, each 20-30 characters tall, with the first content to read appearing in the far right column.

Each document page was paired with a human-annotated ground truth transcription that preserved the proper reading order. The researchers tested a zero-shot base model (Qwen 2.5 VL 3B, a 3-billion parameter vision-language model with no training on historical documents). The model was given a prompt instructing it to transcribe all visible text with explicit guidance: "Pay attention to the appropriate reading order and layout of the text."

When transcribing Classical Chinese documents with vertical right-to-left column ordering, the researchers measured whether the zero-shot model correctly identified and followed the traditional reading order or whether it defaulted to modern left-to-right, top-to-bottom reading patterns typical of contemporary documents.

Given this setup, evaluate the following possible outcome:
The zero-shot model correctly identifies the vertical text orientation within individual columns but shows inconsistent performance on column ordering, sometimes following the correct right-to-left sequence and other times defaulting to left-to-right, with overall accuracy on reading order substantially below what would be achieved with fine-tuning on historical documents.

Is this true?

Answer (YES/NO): NO